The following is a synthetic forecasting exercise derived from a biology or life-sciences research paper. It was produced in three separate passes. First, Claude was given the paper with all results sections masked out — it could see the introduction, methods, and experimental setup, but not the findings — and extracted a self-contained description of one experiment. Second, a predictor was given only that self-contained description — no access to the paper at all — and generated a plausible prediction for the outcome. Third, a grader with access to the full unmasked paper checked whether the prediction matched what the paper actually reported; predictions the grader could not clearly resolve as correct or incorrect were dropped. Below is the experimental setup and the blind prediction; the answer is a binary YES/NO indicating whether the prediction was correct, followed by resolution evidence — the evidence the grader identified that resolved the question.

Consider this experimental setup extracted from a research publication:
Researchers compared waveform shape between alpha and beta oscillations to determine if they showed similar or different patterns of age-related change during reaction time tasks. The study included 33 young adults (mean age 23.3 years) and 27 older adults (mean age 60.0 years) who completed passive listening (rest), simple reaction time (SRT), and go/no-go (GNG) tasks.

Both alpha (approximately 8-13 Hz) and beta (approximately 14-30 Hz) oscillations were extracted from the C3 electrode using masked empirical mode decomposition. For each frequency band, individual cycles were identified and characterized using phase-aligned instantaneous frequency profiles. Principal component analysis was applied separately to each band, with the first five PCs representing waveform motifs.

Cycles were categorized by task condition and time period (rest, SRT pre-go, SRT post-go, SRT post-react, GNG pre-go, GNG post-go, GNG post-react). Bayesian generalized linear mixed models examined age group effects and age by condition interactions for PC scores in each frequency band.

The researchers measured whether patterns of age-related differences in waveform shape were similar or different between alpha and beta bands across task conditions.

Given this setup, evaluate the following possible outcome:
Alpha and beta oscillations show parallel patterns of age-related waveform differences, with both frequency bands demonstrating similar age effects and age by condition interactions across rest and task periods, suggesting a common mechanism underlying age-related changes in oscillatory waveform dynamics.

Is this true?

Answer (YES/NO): NO